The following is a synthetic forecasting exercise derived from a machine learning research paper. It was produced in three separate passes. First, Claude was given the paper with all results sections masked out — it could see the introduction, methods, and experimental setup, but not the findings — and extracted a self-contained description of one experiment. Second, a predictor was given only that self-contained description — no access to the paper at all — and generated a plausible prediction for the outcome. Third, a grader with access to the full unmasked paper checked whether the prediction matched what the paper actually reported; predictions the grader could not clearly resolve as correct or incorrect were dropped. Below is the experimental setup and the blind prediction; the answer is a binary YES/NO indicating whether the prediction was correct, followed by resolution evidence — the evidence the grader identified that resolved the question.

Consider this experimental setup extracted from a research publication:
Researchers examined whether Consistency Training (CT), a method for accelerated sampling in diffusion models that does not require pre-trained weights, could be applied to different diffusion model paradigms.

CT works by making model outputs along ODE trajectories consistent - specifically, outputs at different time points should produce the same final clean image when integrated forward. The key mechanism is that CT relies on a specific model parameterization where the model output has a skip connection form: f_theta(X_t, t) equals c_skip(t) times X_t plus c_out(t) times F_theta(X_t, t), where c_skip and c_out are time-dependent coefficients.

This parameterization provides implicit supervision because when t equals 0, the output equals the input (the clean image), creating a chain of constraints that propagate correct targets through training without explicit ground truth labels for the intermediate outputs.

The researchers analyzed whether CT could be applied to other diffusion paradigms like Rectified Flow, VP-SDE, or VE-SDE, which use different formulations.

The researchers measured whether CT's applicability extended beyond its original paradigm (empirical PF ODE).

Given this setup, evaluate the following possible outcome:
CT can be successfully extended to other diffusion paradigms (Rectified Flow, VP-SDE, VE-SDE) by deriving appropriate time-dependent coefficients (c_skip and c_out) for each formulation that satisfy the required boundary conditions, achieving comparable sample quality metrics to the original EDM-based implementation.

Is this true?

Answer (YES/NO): NO